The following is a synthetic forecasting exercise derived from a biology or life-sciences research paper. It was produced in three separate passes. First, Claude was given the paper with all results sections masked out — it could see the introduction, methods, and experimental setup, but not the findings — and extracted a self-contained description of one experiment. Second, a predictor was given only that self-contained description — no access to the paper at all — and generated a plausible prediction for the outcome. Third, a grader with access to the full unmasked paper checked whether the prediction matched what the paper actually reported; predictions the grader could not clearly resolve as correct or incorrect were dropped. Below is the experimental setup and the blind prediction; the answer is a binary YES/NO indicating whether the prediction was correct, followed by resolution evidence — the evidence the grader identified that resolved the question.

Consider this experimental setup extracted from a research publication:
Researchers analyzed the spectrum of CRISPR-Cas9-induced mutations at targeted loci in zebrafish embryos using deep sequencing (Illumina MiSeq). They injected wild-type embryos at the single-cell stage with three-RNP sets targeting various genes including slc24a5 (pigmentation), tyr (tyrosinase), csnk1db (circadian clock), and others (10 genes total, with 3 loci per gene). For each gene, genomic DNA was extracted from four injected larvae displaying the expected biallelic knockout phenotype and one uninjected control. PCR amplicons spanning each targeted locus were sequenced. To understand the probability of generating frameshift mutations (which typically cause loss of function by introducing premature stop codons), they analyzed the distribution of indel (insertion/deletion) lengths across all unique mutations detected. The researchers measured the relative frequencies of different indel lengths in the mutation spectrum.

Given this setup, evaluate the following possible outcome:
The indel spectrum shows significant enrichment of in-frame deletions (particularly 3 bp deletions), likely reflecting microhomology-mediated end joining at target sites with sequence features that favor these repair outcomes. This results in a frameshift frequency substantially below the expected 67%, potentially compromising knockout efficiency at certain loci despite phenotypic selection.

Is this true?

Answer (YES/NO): NO